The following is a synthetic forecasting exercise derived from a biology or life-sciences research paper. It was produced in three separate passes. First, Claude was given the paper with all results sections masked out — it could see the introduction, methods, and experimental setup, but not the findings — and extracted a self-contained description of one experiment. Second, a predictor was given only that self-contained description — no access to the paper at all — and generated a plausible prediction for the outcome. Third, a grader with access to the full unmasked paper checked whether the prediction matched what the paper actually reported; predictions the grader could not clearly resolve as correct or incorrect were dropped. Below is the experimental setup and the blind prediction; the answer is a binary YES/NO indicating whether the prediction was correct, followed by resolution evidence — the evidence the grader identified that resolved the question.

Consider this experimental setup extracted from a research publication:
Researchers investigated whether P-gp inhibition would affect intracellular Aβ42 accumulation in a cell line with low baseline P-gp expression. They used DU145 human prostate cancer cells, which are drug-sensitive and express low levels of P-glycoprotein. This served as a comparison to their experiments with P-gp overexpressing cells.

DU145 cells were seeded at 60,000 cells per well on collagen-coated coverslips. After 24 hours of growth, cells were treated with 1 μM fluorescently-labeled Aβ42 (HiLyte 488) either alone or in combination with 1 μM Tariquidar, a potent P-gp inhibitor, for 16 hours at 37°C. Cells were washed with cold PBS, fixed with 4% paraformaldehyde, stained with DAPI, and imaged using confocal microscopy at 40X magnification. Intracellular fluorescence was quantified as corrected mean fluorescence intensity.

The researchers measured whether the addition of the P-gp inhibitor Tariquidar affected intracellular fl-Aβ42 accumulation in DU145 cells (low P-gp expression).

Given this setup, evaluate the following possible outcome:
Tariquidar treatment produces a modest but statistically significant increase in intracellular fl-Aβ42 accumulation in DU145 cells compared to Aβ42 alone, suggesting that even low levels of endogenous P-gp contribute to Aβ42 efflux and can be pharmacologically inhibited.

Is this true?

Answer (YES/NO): YES